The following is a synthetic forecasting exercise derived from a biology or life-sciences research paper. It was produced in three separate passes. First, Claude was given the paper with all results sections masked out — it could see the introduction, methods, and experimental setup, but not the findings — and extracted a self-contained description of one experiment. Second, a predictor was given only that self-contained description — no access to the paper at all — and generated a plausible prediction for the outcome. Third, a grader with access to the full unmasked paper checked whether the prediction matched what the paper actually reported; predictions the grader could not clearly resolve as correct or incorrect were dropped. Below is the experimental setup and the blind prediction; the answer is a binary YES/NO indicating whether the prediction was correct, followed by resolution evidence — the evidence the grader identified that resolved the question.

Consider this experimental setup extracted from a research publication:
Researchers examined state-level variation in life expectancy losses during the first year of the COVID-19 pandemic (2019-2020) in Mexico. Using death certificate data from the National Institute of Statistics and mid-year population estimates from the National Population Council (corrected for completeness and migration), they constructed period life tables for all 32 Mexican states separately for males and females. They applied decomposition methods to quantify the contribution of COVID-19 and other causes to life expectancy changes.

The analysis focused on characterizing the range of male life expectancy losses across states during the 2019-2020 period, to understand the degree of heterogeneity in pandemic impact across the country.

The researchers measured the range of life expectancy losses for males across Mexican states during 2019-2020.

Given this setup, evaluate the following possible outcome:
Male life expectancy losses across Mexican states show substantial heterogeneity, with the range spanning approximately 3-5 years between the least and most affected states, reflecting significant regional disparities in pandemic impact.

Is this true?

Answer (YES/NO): NO